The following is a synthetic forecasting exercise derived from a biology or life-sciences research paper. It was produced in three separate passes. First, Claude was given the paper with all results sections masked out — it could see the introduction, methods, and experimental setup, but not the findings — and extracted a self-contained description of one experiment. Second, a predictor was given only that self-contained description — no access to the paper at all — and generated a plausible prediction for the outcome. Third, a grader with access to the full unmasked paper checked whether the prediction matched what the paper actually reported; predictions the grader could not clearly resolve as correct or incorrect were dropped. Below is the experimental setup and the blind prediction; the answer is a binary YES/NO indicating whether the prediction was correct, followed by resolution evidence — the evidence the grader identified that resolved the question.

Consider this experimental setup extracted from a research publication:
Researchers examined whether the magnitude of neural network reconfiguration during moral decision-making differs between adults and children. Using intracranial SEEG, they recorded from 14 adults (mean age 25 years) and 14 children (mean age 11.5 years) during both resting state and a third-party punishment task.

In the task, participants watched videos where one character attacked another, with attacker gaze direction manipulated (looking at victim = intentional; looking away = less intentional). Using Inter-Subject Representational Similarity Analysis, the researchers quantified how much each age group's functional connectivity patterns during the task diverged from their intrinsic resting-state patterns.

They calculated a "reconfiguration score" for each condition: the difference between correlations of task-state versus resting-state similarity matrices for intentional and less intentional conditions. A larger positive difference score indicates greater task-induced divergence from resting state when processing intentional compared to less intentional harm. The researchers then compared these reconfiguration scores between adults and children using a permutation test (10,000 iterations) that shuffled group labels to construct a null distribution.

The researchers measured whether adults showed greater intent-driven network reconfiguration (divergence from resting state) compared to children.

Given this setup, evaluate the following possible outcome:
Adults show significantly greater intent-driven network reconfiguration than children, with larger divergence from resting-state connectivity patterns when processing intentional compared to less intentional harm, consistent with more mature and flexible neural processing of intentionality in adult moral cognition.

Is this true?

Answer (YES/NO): YES